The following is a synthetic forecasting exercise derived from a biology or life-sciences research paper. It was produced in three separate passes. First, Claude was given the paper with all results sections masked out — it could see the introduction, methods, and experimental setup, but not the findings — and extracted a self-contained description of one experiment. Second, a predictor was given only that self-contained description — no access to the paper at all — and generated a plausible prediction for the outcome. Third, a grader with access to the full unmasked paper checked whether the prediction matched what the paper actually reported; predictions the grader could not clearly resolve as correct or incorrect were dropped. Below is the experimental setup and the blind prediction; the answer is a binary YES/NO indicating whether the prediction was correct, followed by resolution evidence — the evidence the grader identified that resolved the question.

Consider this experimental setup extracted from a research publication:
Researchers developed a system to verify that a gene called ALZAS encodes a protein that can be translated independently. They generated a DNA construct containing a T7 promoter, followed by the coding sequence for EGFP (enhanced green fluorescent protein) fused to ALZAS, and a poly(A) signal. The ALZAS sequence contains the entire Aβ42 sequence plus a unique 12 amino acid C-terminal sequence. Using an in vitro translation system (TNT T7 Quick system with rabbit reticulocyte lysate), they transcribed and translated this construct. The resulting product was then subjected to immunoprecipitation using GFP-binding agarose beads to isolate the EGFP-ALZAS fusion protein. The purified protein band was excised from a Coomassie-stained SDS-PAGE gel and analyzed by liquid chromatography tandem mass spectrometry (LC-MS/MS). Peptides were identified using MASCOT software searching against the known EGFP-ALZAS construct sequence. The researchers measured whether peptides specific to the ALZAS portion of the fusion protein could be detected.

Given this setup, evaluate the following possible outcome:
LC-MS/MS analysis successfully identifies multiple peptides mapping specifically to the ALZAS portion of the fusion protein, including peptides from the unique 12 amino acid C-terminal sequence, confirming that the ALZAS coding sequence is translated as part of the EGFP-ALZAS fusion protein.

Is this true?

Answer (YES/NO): NO